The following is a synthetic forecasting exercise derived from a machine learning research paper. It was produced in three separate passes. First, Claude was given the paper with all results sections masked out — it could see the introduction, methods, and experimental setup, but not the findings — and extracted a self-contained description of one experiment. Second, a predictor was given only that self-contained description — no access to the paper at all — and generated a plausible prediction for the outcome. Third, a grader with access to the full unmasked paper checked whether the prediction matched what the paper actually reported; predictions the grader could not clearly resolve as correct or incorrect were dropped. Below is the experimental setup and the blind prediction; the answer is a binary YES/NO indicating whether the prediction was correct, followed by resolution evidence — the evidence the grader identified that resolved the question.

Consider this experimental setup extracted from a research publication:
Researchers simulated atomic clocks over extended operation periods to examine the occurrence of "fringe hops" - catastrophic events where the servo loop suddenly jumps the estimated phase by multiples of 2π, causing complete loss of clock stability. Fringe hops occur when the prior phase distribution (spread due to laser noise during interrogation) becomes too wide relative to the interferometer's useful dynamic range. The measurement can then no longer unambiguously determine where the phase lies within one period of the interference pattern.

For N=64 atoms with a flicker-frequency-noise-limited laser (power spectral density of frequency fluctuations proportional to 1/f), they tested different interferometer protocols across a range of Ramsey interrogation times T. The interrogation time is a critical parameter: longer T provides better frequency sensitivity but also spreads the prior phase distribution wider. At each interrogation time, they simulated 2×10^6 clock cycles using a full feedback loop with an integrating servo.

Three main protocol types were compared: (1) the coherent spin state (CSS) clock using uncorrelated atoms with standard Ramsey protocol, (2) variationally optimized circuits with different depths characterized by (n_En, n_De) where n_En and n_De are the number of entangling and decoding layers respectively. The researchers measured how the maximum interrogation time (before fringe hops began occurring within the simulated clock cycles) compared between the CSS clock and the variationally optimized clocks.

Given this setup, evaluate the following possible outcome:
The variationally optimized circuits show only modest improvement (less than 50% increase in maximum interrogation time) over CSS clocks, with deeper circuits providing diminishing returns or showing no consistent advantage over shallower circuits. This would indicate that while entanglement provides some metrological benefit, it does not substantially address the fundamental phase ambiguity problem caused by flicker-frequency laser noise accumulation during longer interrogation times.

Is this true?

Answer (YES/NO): NO